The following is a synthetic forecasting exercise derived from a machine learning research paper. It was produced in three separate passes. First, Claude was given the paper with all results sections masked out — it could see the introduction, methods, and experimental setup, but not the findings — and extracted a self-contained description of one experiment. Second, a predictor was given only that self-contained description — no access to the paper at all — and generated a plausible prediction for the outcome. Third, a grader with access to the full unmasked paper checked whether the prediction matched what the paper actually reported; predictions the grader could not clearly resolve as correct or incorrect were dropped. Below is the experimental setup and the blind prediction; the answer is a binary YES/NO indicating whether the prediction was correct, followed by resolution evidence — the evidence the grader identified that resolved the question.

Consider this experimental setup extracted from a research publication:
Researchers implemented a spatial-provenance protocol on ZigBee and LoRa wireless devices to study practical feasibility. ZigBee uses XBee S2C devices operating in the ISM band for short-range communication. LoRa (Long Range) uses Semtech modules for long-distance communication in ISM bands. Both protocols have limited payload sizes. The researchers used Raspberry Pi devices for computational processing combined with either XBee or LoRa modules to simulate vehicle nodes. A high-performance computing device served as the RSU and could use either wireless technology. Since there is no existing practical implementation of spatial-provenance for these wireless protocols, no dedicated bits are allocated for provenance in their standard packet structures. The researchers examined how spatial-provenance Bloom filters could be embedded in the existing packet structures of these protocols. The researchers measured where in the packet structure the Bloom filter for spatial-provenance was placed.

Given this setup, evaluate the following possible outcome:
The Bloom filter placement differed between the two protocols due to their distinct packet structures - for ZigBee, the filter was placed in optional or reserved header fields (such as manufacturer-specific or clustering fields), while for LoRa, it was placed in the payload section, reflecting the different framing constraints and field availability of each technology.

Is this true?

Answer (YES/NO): NO